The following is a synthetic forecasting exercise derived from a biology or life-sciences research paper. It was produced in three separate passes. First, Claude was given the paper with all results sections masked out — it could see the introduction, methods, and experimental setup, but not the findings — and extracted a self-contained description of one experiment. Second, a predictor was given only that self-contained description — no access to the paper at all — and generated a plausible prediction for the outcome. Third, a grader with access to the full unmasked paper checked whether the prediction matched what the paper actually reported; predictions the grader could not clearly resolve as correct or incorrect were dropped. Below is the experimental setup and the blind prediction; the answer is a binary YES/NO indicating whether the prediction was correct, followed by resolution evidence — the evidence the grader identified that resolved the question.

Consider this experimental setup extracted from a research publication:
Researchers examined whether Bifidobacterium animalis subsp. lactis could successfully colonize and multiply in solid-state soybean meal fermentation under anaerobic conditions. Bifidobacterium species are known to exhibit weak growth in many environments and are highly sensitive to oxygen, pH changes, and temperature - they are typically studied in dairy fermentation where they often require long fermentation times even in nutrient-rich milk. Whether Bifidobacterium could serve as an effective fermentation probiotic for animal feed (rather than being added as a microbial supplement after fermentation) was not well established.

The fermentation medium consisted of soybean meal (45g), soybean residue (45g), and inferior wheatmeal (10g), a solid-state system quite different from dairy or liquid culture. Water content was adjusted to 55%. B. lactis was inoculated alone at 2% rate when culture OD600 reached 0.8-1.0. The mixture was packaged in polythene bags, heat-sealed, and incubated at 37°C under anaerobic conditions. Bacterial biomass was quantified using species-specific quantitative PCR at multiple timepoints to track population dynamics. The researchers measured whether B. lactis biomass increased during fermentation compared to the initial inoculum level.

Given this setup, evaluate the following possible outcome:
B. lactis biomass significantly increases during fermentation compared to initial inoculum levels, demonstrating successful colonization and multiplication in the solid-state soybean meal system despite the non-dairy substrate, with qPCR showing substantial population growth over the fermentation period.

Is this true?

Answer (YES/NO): YES